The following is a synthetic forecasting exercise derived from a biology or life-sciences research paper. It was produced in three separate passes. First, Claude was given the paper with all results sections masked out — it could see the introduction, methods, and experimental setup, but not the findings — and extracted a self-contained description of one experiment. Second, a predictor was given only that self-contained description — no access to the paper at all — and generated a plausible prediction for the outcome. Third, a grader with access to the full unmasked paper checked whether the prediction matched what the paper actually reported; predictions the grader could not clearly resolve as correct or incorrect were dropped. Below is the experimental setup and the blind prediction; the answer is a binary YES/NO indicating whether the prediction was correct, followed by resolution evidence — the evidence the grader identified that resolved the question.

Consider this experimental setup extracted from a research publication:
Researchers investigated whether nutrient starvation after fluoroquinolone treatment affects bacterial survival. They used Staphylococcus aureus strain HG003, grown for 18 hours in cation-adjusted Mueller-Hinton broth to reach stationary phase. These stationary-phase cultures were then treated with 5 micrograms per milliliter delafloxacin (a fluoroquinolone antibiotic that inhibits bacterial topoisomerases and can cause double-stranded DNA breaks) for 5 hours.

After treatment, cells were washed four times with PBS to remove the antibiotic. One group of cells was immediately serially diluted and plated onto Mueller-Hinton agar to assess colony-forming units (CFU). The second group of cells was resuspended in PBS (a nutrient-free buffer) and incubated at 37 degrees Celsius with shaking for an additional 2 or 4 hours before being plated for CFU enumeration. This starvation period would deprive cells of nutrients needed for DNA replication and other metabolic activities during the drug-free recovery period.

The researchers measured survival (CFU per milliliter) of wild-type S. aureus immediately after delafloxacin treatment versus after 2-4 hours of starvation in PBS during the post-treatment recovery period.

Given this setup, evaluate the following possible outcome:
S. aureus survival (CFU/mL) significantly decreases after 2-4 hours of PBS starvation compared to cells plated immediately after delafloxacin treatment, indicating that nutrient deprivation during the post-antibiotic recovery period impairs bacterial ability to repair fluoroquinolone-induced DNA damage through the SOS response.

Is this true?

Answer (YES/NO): NO